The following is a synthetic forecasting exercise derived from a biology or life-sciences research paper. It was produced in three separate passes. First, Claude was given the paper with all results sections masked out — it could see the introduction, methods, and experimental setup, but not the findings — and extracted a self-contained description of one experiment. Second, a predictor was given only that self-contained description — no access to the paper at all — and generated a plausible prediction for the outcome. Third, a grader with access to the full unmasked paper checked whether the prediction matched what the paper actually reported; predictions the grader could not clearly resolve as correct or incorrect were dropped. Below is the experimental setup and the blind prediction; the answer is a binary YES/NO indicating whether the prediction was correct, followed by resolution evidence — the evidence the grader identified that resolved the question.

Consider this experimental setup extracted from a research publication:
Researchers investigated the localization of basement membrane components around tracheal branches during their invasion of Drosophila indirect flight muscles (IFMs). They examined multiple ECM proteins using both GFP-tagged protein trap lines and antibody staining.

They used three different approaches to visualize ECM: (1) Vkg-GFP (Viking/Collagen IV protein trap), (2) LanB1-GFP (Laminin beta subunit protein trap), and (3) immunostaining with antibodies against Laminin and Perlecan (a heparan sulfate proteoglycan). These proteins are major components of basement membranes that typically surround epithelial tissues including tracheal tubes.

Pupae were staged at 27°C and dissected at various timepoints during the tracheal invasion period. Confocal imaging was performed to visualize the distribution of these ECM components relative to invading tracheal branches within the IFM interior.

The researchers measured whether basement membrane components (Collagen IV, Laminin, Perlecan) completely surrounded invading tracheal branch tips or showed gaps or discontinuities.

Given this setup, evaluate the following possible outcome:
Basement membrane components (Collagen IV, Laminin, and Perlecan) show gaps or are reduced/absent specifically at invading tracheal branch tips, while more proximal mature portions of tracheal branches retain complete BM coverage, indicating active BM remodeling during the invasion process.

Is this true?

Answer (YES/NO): NO